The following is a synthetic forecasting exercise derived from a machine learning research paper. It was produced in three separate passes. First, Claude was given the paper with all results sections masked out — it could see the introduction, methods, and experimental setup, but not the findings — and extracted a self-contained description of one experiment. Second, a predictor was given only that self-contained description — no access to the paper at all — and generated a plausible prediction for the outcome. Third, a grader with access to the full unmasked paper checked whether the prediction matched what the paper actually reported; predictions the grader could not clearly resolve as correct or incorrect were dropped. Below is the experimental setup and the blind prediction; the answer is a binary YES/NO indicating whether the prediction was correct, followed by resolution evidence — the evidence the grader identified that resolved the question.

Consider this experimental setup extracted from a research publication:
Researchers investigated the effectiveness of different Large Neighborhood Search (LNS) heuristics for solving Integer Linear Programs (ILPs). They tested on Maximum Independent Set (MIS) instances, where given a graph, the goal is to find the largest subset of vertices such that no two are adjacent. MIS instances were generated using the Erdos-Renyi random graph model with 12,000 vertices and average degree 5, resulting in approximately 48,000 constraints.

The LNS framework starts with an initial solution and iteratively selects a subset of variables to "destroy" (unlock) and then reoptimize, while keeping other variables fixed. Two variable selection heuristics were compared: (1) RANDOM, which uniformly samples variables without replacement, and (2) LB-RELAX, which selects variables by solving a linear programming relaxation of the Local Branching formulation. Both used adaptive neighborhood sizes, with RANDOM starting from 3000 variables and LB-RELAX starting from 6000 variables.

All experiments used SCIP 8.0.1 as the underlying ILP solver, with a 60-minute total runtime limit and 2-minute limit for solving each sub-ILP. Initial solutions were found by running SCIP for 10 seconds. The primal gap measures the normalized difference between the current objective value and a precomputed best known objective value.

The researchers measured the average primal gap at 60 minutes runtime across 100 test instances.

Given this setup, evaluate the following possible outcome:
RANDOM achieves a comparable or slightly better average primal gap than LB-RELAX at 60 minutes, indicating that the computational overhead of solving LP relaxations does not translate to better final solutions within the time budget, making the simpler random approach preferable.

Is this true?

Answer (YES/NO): NO